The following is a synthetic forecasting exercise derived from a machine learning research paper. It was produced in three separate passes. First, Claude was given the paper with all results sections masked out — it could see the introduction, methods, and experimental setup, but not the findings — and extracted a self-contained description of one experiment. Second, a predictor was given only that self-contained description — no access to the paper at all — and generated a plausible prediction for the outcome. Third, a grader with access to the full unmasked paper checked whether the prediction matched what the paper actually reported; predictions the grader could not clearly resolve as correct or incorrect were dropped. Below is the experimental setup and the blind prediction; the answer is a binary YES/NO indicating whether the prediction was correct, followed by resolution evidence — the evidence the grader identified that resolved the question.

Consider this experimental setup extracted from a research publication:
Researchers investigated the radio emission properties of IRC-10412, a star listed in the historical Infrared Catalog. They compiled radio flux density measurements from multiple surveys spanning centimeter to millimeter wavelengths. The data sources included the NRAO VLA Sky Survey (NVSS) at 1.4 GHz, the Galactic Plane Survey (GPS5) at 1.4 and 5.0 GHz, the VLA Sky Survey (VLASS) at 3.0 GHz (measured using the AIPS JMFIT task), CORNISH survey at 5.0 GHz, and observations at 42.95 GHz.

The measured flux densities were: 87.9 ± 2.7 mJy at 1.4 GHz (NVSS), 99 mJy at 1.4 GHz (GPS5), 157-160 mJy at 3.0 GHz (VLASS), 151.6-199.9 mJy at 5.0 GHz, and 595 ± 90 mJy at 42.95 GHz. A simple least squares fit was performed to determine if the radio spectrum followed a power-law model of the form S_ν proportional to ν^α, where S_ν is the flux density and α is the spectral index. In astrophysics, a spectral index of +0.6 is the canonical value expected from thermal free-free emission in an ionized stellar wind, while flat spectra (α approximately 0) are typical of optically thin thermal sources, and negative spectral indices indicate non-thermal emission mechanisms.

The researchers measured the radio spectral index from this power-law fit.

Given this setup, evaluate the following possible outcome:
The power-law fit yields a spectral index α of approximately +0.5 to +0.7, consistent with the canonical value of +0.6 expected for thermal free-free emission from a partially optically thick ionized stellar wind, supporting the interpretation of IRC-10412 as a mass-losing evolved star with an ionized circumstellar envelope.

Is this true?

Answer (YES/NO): YES